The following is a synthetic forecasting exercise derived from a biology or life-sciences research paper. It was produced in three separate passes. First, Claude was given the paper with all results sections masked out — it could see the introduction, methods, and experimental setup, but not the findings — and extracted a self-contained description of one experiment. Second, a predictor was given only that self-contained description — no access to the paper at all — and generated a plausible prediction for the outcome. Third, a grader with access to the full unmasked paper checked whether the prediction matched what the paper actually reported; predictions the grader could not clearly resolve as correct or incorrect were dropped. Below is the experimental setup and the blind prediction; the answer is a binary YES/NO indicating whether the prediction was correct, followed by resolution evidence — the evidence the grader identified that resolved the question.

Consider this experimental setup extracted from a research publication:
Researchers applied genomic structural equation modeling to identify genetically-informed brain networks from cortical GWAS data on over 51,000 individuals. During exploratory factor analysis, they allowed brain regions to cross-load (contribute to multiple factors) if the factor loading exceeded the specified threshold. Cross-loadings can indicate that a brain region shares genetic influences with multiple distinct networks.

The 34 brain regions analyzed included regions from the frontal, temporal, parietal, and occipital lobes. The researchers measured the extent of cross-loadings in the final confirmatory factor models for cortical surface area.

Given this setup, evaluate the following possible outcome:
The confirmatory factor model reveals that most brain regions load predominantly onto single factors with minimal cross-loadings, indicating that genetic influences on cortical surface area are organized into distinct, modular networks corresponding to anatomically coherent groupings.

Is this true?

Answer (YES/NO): YES